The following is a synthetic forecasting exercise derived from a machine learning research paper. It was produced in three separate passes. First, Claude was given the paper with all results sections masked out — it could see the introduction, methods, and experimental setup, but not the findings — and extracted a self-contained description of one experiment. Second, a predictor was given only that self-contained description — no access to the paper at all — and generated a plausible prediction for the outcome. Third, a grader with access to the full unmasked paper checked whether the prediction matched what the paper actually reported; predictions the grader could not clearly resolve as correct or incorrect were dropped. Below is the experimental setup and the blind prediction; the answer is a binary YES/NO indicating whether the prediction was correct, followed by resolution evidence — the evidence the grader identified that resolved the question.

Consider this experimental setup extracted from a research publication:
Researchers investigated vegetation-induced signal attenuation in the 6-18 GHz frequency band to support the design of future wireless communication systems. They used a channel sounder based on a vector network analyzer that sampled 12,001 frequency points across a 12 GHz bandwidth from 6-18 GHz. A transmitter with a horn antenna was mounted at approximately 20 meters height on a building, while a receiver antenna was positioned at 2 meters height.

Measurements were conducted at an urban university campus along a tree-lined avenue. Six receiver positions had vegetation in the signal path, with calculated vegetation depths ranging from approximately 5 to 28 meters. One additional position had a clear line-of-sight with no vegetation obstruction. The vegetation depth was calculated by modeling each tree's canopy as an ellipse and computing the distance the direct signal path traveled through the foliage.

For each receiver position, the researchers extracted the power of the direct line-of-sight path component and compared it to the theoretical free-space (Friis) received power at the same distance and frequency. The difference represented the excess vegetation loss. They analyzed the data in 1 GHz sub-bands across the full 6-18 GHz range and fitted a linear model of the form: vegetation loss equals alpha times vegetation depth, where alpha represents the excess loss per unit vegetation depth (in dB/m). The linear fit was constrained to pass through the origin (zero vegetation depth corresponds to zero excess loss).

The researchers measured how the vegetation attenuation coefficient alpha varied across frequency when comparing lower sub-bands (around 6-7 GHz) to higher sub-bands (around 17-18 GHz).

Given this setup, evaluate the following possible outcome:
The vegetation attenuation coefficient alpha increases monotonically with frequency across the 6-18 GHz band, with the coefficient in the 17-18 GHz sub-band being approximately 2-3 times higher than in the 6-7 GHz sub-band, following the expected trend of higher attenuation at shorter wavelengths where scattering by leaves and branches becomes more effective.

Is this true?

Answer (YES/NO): NO